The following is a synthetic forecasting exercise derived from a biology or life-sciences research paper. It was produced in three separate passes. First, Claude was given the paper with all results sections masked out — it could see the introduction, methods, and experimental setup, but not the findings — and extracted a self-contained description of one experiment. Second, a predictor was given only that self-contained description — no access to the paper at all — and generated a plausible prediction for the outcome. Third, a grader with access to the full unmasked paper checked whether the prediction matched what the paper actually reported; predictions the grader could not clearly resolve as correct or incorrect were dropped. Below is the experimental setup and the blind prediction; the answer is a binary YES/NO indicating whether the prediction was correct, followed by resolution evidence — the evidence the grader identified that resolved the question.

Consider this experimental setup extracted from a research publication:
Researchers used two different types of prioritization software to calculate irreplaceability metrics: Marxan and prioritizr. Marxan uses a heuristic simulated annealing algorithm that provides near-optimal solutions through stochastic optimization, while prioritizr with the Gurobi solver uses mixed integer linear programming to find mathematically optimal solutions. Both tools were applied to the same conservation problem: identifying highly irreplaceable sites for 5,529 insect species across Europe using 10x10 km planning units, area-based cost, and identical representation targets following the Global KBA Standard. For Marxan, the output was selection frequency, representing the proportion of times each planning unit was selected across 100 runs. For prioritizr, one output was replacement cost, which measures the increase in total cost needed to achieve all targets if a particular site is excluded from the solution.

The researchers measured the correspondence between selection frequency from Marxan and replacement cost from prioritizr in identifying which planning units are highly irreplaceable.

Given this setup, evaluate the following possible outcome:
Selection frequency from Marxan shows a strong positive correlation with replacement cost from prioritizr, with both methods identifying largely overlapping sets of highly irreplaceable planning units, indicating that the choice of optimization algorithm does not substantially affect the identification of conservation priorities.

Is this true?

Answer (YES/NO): NO